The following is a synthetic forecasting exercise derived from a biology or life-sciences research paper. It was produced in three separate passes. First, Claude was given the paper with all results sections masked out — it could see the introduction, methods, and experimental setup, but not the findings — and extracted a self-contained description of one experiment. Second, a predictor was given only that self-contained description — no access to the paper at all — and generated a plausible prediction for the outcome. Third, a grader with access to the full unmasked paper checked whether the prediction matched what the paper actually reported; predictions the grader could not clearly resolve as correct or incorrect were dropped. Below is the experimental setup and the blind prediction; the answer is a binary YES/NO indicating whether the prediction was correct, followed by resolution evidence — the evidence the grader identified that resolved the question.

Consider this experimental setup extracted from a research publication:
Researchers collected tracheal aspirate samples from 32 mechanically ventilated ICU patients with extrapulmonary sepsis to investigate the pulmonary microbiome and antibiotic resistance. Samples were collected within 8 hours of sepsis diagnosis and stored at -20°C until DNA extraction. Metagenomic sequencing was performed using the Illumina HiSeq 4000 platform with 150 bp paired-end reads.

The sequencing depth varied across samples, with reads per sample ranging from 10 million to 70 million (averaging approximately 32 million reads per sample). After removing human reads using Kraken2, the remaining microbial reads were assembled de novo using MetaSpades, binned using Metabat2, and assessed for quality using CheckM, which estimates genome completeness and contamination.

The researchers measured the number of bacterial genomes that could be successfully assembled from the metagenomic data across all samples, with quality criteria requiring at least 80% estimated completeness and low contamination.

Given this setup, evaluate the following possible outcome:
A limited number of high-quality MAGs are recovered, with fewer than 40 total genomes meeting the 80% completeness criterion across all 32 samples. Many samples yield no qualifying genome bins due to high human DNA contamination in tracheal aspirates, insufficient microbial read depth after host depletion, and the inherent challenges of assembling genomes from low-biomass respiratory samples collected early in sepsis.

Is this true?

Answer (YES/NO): YES